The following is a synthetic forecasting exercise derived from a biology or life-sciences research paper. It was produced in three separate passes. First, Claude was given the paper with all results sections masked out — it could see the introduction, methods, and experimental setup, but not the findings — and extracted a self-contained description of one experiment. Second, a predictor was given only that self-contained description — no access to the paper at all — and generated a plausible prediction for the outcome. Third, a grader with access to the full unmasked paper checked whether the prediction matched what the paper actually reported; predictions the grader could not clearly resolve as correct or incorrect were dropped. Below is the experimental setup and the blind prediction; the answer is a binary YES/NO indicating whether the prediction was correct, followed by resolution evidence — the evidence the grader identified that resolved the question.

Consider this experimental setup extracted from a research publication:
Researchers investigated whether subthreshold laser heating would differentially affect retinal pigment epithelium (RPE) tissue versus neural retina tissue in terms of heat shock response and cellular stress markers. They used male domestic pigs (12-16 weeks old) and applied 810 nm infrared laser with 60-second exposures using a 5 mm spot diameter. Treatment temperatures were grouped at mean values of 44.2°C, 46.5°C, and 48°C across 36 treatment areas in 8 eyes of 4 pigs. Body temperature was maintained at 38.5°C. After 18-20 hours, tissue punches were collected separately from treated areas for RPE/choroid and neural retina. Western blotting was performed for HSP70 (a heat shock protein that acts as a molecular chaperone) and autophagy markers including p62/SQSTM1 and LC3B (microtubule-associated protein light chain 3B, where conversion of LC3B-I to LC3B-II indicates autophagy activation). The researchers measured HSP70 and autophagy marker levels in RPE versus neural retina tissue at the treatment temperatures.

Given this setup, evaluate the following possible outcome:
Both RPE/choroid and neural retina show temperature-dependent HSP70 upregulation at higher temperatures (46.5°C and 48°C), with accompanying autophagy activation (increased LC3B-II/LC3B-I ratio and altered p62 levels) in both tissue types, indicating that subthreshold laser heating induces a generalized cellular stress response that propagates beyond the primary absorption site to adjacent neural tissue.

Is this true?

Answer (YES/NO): NO